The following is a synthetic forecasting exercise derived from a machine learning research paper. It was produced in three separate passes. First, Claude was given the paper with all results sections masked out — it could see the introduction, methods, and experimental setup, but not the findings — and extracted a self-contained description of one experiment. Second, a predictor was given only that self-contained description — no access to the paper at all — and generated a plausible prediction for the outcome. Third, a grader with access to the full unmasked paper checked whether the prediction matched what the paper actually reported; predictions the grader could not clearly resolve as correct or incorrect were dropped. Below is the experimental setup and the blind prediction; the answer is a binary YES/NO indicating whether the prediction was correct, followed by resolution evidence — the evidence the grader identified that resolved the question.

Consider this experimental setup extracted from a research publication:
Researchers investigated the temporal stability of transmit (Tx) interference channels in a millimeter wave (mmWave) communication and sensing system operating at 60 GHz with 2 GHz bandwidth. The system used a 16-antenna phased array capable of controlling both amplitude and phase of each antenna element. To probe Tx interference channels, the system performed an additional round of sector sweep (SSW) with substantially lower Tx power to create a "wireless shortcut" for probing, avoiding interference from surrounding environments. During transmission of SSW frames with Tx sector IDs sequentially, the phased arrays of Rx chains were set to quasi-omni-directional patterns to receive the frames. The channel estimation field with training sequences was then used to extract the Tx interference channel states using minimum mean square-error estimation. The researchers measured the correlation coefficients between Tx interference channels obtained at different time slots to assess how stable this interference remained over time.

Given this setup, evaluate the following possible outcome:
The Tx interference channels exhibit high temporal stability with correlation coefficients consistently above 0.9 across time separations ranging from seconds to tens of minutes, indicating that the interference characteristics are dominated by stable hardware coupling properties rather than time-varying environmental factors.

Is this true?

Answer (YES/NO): NO